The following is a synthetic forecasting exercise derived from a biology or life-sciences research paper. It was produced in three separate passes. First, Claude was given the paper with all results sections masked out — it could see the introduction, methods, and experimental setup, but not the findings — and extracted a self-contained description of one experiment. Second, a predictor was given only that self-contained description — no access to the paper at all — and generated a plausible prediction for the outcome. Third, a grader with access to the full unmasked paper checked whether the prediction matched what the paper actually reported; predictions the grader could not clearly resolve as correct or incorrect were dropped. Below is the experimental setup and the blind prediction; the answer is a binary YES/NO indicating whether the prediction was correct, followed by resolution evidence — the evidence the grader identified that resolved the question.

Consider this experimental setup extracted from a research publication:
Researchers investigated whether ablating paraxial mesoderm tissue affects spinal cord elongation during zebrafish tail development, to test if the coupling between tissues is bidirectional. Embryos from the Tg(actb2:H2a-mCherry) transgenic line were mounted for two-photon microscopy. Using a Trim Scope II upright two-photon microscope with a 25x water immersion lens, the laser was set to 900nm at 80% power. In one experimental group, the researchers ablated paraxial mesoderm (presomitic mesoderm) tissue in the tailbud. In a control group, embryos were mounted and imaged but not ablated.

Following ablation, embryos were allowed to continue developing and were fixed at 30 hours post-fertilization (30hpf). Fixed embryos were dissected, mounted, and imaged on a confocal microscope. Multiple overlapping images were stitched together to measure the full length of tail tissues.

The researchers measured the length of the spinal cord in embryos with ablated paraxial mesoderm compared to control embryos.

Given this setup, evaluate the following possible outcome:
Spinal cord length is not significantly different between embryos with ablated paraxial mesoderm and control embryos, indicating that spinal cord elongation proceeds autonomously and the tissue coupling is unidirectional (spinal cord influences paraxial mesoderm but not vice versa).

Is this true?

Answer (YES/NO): YES